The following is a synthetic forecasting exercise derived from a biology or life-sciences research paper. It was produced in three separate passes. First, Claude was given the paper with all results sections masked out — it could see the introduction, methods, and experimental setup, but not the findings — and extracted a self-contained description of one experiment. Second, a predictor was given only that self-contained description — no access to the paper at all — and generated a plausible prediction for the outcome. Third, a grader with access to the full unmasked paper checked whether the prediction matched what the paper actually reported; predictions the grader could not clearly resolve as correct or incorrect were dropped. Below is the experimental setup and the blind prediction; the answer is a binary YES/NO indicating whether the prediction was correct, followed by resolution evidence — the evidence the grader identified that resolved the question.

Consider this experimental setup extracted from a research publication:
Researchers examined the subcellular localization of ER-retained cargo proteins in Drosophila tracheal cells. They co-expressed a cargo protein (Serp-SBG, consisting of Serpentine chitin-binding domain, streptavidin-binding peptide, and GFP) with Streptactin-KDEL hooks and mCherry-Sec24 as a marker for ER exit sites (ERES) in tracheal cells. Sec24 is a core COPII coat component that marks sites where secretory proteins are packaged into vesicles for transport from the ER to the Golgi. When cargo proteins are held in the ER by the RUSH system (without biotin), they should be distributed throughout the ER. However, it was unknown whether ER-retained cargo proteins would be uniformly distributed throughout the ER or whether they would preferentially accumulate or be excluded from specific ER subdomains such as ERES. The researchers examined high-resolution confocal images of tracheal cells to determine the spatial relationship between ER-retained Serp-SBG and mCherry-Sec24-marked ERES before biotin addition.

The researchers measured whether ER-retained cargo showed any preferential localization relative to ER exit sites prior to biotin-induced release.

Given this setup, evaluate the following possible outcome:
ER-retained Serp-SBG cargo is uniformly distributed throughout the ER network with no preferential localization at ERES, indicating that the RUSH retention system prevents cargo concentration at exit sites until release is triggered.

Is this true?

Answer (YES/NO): YES